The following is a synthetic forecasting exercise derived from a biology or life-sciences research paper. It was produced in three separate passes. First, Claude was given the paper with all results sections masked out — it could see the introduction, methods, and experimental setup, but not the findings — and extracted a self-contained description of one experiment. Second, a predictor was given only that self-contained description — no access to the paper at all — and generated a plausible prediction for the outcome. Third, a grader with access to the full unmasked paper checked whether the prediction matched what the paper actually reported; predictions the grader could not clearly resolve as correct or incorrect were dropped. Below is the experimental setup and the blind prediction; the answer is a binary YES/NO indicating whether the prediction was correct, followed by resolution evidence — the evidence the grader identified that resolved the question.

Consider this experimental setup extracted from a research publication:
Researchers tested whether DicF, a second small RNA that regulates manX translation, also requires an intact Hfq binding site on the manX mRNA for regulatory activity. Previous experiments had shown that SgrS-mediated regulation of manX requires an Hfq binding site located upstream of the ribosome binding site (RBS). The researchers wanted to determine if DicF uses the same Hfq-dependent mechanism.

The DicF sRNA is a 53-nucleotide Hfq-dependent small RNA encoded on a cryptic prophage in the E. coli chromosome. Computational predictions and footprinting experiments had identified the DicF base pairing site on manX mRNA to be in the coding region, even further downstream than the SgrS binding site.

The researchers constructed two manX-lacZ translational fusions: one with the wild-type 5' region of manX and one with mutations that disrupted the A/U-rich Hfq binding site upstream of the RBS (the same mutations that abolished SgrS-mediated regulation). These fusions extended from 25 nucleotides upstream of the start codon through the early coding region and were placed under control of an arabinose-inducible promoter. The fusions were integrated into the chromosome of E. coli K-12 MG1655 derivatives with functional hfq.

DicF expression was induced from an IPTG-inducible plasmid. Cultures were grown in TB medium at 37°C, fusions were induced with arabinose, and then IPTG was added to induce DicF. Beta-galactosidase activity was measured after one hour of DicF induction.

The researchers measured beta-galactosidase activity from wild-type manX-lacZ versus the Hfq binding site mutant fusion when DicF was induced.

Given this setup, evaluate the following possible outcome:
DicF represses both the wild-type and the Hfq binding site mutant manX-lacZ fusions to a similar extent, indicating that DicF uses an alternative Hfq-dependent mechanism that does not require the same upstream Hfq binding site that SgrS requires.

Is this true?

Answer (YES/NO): NO